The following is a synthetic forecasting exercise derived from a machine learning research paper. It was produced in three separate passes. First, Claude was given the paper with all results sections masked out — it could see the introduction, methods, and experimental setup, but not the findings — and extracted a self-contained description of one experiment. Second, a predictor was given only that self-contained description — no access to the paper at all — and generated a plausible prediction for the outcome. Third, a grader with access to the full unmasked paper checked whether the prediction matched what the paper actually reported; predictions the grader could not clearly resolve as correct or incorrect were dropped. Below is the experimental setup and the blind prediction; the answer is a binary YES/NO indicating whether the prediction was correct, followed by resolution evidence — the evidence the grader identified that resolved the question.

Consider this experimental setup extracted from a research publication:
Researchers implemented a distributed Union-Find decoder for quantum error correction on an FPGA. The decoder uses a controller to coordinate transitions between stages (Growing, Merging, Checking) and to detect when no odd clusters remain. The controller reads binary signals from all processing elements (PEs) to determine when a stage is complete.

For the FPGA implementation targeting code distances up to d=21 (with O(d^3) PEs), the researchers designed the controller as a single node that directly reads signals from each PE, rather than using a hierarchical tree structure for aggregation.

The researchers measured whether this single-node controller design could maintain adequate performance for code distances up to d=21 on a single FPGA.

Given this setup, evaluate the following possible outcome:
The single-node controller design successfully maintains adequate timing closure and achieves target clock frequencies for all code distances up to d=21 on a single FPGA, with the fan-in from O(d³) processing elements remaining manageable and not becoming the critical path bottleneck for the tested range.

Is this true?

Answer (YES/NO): YES